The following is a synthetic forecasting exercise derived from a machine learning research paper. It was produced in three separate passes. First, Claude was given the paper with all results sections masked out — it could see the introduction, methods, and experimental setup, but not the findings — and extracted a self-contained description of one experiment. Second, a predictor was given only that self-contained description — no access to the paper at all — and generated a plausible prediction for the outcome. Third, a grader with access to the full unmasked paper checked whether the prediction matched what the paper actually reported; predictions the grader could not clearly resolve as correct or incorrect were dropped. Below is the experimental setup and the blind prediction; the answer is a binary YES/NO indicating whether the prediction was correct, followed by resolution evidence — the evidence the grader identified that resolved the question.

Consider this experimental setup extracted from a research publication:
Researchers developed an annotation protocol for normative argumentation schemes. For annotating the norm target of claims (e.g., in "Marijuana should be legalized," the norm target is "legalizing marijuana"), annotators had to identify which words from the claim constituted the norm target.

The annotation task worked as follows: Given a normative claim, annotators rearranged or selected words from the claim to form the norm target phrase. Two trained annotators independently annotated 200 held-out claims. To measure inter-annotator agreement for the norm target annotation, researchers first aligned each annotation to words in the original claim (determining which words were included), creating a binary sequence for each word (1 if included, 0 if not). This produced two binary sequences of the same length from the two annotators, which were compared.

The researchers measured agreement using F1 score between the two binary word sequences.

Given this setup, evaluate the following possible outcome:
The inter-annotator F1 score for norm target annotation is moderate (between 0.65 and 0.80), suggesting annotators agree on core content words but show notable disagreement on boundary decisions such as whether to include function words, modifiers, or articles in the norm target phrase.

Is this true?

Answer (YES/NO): NO